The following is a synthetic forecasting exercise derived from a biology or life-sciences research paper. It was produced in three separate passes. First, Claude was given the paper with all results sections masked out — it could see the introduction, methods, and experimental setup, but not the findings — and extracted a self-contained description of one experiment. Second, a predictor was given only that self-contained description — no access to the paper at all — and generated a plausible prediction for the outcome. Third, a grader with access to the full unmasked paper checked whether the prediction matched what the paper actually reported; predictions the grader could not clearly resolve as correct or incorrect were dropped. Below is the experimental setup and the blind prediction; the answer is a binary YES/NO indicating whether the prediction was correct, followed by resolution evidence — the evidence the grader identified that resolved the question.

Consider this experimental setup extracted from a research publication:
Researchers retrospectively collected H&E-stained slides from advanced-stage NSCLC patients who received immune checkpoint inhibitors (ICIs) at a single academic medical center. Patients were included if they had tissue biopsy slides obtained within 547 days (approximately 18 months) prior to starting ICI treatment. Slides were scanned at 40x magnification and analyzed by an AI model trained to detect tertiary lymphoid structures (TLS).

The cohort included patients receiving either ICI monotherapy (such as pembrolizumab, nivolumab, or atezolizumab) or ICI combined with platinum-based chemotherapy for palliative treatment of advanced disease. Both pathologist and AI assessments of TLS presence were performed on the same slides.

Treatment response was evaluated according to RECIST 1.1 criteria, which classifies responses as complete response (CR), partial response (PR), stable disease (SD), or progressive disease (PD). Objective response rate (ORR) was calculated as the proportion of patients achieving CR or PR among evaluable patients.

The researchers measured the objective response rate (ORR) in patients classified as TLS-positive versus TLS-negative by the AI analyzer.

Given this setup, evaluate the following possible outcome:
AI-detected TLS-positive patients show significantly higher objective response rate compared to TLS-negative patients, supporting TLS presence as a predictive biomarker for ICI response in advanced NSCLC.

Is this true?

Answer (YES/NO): NO